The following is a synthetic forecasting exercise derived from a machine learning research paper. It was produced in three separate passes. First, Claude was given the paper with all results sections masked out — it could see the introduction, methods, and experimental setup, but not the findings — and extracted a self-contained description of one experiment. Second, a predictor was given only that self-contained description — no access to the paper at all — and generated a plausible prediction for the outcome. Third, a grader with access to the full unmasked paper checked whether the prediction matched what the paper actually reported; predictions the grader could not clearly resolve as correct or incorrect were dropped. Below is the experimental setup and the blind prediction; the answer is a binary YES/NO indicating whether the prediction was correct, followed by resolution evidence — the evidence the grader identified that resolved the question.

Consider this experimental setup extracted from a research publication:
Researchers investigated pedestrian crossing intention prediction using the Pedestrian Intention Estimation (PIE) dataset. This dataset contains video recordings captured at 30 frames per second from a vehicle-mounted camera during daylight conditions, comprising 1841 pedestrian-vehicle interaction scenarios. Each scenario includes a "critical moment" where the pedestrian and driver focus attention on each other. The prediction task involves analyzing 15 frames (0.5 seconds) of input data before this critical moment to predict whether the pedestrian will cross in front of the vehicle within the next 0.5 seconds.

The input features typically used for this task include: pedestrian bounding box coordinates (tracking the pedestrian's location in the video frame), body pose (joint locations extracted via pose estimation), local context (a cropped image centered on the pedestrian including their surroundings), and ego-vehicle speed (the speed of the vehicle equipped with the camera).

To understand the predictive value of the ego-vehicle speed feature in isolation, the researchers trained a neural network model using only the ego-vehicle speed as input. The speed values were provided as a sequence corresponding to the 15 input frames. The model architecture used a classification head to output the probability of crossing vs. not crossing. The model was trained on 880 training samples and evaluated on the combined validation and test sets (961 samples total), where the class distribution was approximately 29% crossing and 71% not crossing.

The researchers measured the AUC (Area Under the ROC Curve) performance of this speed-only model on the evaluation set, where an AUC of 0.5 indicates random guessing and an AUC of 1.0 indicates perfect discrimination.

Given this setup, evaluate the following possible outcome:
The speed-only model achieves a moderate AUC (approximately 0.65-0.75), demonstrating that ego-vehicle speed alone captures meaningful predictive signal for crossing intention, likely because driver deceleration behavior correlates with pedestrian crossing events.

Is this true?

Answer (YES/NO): NO